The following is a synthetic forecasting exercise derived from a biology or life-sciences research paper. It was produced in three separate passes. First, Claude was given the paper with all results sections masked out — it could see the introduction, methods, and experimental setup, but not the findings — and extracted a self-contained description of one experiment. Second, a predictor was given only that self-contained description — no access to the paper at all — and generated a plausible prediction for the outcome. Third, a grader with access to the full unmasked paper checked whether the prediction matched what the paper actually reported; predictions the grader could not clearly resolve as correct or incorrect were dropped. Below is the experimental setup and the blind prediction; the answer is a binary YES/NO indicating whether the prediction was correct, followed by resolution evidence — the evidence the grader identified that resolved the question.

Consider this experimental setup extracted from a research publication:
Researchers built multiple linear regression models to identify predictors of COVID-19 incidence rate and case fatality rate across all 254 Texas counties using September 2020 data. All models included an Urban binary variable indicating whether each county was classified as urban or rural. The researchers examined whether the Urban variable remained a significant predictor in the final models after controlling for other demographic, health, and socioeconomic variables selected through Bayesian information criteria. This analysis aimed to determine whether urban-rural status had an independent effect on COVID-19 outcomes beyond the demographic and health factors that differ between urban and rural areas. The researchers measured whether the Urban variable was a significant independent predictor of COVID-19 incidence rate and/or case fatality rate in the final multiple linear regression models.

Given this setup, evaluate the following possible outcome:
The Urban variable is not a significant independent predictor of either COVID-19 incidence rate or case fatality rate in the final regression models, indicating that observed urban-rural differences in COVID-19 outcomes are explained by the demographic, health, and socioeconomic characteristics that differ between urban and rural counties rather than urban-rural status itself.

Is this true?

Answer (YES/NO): YES